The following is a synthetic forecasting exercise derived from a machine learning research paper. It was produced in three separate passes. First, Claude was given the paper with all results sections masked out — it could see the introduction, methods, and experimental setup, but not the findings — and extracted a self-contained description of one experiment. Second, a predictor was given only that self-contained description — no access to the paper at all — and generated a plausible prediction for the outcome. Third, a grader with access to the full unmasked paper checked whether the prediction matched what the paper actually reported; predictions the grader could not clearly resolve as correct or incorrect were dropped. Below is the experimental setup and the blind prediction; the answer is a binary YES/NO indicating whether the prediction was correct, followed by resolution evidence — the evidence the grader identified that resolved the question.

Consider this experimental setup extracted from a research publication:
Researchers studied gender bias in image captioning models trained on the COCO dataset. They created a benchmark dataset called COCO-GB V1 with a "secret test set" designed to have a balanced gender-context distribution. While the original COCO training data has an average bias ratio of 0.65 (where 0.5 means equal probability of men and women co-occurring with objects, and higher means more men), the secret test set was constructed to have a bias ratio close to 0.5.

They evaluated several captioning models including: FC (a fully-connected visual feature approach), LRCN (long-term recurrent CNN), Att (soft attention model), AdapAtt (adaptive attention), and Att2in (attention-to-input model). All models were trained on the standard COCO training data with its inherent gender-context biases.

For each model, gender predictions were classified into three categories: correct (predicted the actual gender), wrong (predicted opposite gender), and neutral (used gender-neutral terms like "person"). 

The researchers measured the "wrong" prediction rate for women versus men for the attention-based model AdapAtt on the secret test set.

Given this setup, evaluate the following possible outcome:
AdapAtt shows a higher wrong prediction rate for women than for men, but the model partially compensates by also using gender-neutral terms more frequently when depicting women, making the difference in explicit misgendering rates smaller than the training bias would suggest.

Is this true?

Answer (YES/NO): NO